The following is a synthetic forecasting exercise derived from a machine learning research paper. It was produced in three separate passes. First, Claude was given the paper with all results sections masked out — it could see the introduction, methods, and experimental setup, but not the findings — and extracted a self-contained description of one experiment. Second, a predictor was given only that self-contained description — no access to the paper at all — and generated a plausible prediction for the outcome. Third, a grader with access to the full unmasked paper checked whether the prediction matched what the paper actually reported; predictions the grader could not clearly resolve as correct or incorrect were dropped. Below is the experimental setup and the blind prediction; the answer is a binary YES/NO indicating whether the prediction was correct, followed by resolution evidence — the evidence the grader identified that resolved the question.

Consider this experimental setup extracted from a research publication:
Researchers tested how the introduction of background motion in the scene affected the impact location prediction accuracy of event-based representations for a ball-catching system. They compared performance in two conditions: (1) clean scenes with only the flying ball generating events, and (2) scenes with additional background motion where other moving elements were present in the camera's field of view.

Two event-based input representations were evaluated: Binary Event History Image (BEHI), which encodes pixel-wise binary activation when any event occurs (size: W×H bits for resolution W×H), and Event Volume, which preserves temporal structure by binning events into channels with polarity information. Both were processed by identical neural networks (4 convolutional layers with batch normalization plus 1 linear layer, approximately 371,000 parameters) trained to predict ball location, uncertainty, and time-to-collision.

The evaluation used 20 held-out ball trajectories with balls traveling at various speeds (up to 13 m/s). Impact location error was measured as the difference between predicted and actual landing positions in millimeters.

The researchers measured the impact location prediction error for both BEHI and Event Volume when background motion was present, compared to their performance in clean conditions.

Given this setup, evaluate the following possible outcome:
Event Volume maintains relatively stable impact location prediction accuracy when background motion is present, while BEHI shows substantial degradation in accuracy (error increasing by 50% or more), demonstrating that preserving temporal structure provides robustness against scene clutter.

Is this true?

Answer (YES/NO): NO